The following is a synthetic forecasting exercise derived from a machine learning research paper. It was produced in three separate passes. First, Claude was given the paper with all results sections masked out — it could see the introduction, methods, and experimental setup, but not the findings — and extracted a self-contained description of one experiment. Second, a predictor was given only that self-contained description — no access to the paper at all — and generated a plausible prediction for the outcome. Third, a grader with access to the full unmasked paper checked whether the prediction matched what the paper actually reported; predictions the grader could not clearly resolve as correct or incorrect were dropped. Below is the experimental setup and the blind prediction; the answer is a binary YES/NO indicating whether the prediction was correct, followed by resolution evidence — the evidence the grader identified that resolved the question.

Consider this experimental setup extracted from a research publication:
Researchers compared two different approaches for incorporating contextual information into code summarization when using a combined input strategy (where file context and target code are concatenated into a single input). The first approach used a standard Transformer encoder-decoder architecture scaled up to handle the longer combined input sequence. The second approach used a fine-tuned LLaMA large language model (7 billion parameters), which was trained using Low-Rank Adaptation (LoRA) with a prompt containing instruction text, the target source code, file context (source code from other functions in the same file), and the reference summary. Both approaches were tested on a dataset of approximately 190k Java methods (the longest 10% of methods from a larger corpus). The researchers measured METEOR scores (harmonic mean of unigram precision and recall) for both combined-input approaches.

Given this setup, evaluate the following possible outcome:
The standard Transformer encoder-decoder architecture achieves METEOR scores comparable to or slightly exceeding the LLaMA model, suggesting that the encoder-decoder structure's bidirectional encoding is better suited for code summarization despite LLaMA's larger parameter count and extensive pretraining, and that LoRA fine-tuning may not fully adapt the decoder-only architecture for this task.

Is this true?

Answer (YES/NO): NO